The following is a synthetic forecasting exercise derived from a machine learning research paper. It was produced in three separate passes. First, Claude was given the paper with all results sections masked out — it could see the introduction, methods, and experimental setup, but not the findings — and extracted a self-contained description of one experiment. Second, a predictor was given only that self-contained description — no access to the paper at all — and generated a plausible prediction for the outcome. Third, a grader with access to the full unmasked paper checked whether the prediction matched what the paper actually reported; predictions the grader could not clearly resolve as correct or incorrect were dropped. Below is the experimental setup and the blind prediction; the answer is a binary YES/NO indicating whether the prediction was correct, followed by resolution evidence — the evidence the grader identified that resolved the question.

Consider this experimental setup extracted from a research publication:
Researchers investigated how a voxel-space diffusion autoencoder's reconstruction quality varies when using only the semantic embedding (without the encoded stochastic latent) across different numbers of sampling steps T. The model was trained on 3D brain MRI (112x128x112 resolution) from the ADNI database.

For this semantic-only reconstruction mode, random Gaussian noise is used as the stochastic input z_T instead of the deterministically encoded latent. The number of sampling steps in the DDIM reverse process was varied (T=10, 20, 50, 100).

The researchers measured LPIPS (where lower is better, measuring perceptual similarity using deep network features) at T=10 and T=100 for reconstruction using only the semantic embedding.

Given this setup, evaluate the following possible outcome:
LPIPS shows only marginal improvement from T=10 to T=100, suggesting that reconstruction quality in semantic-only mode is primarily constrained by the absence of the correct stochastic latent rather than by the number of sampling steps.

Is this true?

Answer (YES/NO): NO